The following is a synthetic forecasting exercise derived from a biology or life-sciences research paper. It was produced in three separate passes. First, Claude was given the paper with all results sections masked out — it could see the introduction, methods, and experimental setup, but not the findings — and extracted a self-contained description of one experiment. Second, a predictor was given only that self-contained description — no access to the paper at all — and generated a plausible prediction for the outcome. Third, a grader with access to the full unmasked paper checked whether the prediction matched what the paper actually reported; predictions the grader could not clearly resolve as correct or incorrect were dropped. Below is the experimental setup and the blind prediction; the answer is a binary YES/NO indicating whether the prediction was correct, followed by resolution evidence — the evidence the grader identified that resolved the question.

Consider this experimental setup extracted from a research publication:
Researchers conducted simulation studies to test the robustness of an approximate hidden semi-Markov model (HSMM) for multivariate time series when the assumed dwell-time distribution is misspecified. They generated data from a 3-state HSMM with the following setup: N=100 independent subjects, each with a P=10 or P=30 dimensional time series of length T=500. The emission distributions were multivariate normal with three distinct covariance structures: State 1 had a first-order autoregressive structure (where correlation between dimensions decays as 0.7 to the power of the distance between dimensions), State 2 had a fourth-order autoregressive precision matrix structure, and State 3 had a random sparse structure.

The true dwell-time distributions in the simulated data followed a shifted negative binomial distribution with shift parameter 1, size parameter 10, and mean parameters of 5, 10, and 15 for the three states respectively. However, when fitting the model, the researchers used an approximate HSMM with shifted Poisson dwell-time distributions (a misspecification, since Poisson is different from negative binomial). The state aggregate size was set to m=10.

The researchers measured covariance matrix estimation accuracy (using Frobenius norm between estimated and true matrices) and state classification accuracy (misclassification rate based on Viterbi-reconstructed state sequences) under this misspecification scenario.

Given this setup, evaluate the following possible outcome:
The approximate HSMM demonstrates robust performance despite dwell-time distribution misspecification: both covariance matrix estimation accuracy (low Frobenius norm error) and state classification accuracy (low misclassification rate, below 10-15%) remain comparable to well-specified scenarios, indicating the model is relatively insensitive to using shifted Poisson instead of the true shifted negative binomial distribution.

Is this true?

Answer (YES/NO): YES